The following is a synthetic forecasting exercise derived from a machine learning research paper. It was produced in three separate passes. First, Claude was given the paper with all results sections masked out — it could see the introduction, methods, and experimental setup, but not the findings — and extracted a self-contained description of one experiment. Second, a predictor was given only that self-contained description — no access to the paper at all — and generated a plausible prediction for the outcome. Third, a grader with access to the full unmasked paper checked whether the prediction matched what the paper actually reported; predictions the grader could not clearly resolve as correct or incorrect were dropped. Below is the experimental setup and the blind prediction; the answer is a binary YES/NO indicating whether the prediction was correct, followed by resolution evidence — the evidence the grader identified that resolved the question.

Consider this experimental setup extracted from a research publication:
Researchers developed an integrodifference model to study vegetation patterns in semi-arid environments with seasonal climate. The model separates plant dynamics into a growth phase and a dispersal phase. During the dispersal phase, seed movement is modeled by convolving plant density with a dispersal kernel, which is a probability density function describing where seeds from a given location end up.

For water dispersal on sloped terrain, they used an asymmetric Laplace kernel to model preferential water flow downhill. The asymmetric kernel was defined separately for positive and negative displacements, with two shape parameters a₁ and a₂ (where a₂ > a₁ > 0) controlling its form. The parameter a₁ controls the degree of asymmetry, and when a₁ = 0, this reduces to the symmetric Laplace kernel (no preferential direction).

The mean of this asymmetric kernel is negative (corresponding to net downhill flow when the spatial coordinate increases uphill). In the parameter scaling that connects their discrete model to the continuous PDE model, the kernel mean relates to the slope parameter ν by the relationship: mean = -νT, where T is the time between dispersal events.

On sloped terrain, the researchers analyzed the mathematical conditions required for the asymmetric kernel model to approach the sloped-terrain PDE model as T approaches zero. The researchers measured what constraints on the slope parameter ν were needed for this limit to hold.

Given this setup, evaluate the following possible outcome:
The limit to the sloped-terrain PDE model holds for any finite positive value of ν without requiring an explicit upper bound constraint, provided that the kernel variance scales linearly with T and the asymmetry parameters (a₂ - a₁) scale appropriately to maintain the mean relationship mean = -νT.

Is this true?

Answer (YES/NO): NO